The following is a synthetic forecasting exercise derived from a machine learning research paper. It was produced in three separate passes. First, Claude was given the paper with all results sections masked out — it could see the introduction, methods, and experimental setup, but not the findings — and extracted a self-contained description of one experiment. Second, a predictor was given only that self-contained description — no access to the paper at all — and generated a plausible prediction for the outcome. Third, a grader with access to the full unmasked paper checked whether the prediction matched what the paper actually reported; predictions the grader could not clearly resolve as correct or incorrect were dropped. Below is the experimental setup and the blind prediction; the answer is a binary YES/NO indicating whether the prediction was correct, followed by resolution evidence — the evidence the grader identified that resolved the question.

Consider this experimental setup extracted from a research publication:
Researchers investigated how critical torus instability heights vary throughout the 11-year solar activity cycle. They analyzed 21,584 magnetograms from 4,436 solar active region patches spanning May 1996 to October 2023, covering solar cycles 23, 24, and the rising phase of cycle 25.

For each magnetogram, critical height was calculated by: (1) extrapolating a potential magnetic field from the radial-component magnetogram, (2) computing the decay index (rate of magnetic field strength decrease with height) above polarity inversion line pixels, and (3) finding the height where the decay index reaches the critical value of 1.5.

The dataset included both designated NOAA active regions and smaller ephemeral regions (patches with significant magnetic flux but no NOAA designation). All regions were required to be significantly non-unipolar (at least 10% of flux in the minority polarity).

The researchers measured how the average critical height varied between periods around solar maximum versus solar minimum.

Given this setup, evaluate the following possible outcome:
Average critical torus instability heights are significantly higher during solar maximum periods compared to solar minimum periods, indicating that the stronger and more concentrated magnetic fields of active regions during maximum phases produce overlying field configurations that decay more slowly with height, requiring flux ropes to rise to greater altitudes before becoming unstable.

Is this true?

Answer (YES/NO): YES